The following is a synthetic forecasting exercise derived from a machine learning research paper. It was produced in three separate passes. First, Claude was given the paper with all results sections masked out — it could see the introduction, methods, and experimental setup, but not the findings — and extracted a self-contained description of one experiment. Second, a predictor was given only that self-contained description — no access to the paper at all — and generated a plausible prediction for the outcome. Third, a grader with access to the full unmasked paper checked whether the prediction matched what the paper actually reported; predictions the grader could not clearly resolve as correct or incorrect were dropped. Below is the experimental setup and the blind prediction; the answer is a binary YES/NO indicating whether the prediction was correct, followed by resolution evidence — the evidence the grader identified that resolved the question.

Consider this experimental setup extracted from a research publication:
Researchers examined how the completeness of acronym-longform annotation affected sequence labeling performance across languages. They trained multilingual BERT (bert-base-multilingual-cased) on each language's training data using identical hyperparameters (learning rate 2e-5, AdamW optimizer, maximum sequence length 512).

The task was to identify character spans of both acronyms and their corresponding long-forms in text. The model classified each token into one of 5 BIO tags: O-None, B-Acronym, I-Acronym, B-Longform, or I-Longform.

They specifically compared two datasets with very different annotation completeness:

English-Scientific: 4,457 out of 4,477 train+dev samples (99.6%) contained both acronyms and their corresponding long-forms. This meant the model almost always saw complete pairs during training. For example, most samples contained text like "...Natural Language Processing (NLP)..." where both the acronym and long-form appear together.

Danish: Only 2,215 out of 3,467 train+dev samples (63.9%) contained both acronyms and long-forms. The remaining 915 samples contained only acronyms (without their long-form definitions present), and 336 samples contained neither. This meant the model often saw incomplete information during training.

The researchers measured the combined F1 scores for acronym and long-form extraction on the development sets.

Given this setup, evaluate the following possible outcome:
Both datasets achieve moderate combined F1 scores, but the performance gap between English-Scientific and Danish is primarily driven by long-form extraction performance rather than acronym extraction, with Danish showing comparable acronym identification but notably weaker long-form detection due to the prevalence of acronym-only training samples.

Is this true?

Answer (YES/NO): NO